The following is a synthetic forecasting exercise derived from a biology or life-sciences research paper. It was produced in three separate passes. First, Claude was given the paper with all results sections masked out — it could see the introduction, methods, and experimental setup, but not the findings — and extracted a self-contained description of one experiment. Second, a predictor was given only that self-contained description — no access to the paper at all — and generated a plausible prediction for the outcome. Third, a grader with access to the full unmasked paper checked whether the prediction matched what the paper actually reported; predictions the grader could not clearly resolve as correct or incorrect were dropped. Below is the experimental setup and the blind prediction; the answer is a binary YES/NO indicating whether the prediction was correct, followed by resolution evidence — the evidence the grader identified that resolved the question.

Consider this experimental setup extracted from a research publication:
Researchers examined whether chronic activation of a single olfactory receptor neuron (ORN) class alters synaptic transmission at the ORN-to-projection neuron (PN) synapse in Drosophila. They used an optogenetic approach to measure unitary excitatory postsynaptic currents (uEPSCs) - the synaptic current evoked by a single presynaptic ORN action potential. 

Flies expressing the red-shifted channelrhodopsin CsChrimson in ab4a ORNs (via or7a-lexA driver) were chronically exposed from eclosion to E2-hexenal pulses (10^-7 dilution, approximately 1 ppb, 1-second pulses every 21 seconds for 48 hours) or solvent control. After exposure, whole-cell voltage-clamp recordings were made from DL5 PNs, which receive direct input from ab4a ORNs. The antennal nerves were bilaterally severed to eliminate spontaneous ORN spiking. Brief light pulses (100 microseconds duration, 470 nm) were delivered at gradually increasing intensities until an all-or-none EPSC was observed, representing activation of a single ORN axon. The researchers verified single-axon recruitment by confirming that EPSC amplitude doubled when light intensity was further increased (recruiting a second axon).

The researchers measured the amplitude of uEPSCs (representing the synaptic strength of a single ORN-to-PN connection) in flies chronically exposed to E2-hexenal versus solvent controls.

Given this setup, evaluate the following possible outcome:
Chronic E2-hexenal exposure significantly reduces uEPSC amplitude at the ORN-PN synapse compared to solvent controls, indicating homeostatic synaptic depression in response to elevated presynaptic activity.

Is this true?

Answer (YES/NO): NO